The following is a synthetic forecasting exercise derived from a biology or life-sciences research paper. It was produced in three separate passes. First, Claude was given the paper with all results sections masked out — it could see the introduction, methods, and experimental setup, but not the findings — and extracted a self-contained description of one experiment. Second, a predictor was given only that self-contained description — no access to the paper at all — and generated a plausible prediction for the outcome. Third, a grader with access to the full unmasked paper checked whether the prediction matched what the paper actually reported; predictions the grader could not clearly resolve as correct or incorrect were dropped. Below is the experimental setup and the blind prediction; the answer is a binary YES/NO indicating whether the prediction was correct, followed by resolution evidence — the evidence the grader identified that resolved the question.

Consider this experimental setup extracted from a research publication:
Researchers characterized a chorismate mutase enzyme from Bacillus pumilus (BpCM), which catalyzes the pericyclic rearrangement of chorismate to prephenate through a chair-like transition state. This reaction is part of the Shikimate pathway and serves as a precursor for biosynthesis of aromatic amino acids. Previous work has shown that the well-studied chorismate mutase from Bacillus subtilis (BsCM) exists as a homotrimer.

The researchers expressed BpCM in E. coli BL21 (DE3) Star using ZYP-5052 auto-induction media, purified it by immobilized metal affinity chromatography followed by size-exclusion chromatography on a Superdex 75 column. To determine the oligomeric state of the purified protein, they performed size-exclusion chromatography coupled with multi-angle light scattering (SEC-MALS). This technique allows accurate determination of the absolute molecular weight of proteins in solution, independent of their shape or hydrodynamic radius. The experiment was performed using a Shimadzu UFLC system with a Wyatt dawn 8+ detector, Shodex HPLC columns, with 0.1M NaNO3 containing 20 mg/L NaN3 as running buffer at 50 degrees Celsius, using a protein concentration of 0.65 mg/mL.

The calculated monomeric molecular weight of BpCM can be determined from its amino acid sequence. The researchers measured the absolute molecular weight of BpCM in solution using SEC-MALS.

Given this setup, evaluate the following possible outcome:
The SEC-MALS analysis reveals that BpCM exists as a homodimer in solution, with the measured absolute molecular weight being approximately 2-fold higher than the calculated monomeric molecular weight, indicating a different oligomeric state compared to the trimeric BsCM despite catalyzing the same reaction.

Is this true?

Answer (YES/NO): NO